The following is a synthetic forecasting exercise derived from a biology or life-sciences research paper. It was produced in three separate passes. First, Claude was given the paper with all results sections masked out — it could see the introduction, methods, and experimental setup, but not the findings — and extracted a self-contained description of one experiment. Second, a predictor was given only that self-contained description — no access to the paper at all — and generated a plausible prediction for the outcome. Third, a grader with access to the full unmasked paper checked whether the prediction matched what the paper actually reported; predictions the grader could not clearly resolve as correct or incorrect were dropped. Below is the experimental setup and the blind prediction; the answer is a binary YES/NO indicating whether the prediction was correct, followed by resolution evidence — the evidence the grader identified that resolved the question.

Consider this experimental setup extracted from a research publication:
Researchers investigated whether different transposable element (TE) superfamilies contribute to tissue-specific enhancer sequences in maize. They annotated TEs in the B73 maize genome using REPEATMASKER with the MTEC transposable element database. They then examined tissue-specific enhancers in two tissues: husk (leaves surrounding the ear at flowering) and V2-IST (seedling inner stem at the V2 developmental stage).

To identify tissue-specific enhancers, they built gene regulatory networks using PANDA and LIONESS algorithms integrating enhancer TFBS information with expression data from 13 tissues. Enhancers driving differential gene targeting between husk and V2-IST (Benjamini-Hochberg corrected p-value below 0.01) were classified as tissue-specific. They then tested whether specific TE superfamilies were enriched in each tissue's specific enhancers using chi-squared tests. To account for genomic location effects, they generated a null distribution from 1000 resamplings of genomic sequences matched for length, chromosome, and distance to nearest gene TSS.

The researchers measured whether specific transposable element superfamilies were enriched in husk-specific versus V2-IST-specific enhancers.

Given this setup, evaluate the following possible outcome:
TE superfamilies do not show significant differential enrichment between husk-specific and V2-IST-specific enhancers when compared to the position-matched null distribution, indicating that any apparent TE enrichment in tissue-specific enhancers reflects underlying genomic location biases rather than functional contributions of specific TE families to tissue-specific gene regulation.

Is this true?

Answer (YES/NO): NO